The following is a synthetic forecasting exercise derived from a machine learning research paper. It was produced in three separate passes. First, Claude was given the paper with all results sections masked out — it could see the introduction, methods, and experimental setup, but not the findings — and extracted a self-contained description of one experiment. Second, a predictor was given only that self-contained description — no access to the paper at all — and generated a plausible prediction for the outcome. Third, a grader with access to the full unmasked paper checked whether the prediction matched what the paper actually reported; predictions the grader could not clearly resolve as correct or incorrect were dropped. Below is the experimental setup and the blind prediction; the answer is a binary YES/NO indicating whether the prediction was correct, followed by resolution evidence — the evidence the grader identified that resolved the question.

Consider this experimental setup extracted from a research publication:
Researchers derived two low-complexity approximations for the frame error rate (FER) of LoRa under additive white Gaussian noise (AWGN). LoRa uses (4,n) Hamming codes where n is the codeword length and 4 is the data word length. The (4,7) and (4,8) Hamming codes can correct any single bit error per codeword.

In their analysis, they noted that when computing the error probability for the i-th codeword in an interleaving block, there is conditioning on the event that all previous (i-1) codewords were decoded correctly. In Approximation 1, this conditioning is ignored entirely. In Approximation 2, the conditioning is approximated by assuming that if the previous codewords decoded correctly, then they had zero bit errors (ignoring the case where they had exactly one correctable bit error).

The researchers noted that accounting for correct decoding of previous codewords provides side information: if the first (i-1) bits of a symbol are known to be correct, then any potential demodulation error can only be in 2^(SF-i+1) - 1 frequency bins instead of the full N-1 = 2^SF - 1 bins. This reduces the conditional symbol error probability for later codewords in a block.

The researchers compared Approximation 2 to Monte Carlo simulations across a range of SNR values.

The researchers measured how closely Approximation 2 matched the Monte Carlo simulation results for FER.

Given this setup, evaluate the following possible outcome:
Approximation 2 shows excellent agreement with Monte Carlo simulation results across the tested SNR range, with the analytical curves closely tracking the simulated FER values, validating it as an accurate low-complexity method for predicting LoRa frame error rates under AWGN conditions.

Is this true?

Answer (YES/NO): YES